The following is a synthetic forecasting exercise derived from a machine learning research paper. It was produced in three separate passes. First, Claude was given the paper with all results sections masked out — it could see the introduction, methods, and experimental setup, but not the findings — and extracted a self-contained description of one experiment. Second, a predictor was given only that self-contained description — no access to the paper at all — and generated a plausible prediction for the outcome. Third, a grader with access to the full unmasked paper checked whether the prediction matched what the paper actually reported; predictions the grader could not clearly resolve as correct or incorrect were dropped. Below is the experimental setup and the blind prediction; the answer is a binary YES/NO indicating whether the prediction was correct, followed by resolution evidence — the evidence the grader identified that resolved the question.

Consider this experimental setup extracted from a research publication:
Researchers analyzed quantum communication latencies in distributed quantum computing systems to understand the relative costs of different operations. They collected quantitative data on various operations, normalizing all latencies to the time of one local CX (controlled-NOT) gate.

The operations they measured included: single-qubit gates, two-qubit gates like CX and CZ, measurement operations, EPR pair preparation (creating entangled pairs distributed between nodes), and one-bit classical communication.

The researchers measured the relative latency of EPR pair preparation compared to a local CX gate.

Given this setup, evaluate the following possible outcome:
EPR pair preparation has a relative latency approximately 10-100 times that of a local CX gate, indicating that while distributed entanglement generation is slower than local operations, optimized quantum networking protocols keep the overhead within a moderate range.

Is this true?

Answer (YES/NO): YES